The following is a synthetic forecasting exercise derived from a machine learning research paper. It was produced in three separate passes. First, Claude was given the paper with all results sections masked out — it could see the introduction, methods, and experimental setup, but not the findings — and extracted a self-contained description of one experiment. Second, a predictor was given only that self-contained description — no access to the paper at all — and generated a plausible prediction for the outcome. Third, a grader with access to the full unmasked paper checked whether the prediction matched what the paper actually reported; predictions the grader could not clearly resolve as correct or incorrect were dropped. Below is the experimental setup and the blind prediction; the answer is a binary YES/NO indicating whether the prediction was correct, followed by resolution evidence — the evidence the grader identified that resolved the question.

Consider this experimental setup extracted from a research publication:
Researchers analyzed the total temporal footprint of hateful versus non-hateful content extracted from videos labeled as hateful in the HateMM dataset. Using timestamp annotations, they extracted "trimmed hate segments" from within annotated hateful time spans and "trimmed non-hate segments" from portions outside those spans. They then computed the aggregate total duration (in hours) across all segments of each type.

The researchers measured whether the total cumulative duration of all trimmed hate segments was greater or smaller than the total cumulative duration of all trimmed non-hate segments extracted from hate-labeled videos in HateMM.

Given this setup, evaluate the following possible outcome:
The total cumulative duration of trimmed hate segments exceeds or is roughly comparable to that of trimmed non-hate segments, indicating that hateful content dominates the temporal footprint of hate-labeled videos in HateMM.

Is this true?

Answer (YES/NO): YES